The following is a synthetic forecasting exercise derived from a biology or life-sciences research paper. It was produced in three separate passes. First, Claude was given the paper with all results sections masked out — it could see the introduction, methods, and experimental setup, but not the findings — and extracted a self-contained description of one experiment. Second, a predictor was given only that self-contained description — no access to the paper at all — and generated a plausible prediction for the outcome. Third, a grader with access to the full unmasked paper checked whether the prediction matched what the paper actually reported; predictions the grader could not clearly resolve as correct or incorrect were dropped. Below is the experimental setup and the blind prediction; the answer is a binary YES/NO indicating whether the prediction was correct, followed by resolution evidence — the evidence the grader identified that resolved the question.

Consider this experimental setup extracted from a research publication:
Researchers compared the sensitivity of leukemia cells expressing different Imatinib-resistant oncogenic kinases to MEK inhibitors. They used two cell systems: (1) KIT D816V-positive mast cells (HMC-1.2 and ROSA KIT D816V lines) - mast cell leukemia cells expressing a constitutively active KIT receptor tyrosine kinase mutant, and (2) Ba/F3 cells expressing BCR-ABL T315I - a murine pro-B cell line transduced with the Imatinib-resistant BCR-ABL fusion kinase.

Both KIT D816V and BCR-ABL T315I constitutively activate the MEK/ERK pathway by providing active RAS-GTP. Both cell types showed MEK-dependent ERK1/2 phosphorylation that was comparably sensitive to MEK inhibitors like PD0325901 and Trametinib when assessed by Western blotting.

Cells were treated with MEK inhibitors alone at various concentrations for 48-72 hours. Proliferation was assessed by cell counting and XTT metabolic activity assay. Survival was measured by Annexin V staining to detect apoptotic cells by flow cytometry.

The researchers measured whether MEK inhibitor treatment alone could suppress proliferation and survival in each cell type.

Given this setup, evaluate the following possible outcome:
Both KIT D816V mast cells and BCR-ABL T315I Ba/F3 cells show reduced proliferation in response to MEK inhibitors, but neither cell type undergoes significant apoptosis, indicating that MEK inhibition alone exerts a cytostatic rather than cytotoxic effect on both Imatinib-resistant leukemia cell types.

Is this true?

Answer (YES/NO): NO